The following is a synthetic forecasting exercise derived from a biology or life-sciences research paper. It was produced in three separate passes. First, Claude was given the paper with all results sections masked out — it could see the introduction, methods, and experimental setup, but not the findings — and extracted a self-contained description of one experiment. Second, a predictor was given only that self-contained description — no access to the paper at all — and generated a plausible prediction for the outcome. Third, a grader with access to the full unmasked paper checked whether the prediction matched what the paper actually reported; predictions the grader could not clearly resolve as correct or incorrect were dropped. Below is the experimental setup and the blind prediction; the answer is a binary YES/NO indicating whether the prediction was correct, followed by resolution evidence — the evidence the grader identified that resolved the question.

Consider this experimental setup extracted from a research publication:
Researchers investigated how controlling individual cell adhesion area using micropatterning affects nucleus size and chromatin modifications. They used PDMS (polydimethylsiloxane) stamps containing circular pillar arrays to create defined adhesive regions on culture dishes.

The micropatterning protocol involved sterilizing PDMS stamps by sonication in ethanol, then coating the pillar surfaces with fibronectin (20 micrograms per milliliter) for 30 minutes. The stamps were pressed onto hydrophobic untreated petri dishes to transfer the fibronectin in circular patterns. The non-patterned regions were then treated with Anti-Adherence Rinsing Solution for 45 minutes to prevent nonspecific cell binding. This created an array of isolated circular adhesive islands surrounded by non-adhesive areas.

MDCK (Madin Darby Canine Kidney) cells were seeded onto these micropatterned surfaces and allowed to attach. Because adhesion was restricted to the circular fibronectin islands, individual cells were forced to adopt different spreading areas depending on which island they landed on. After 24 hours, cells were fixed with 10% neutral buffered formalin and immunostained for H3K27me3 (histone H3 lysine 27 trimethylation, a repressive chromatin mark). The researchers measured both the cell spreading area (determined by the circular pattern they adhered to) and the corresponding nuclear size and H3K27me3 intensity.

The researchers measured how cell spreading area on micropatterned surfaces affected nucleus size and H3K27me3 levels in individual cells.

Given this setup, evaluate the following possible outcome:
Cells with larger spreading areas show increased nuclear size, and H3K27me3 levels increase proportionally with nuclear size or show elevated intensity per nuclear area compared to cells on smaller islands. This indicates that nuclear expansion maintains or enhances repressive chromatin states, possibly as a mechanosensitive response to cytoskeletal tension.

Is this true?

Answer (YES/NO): NO